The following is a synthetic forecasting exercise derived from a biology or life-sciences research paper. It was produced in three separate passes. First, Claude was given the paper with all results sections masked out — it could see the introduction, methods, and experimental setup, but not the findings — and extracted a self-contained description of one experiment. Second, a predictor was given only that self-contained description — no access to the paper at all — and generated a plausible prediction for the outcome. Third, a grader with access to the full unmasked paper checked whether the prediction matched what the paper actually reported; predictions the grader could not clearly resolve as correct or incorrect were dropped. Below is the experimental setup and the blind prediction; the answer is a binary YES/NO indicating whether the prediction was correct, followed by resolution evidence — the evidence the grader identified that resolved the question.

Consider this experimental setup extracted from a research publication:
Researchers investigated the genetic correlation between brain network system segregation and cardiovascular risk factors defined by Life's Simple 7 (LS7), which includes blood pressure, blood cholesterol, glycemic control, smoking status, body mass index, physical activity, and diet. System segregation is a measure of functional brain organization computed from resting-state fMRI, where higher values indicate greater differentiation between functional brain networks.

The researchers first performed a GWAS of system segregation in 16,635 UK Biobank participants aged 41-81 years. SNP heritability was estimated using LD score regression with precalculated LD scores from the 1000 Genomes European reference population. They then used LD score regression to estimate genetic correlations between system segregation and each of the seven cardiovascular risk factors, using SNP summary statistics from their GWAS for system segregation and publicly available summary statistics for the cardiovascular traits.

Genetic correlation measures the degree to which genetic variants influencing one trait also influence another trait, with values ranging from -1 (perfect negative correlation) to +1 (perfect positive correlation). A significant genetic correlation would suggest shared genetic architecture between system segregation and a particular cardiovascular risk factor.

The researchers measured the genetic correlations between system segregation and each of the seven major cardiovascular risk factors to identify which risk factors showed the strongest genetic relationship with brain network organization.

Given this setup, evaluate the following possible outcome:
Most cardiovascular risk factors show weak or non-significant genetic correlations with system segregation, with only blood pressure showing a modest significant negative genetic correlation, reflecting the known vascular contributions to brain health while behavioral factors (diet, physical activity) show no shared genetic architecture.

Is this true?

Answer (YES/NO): NO